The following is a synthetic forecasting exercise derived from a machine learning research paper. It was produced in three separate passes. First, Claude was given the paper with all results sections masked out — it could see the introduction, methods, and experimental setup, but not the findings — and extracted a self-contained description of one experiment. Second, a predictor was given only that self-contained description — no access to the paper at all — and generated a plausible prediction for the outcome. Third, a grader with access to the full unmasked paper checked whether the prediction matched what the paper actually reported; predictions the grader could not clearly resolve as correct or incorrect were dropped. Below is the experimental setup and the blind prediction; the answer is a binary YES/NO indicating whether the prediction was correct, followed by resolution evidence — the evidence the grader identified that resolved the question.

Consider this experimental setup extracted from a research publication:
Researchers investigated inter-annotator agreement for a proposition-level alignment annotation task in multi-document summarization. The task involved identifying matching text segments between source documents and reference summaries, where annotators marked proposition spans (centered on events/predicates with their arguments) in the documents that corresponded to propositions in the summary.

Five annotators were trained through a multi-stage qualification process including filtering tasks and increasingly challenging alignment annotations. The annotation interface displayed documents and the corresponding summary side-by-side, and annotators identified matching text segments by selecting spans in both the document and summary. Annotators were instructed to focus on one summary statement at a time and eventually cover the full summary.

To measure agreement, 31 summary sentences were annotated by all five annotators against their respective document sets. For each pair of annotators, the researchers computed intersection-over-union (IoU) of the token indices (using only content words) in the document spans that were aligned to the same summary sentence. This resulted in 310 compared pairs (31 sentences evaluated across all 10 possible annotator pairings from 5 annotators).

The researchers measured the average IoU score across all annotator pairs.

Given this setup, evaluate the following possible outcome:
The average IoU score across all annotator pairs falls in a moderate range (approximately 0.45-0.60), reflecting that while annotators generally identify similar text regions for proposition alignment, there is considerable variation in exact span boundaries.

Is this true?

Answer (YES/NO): NO